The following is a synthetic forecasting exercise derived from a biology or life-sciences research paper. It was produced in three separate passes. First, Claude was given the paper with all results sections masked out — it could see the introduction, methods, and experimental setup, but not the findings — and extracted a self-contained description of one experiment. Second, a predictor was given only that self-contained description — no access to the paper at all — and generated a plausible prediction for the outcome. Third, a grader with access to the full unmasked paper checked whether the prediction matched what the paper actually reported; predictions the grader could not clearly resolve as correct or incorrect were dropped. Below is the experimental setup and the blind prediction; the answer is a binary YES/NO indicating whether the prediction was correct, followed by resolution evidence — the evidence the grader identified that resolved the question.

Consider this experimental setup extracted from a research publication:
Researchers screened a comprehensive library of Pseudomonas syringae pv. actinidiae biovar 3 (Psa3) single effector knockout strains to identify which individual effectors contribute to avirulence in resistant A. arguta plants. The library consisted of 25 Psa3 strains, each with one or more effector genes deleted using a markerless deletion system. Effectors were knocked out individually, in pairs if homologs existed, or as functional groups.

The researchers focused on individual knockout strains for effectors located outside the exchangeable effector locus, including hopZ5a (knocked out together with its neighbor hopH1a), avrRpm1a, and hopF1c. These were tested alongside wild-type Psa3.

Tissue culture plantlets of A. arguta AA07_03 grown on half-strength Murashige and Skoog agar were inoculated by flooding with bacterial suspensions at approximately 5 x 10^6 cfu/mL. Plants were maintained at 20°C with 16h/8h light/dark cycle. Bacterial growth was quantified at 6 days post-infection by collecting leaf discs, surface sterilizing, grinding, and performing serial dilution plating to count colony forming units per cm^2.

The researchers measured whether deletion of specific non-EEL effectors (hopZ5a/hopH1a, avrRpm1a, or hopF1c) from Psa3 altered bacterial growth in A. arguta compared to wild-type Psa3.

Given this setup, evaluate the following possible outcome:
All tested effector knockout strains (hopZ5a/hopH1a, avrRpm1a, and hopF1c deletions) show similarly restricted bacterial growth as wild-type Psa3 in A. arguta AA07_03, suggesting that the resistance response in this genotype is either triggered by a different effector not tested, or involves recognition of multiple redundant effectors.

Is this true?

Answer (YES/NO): NO